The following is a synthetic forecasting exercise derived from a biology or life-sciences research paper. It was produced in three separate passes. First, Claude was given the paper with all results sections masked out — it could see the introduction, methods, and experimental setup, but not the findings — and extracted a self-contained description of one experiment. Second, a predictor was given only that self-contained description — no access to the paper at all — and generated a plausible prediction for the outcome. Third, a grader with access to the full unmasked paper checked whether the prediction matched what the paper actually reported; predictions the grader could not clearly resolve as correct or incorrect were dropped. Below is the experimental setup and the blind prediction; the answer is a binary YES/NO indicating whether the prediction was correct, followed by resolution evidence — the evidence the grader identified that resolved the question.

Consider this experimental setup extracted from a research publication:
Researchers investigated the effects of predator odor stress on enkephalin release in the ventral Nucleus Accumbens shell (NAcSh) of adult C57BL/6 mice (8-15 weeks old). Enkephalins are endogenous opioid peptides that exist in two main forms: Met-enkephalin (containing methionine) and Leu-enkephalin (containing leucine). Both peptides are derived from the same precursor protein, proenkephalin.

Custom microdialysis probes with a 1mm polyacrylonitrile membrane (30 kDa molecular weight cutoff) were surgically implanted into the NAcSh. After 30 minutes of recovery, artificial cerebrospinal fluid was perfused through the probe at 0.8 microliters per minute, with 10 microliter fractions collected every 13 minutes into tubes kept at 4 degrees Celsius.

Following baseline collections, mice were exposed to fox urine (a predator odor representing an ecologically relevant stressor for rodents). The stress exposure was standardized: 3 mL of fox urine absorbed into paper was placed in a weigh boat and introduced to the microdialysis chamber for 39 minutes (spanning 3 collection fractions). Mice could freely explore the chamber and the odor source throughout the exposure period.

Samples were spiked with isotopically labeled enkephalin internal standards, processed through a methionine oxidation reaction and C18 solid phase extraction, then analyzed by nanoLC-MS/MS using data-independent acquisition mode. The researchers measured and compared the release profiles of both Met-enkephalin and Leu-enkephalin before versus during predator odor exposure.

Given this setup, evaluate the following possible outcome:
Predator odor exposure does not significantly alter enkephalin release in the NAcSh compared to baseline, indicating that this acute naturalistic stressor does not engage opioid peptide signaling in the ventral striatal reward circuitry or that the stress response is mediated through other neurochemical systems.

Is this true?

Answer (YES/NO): NO